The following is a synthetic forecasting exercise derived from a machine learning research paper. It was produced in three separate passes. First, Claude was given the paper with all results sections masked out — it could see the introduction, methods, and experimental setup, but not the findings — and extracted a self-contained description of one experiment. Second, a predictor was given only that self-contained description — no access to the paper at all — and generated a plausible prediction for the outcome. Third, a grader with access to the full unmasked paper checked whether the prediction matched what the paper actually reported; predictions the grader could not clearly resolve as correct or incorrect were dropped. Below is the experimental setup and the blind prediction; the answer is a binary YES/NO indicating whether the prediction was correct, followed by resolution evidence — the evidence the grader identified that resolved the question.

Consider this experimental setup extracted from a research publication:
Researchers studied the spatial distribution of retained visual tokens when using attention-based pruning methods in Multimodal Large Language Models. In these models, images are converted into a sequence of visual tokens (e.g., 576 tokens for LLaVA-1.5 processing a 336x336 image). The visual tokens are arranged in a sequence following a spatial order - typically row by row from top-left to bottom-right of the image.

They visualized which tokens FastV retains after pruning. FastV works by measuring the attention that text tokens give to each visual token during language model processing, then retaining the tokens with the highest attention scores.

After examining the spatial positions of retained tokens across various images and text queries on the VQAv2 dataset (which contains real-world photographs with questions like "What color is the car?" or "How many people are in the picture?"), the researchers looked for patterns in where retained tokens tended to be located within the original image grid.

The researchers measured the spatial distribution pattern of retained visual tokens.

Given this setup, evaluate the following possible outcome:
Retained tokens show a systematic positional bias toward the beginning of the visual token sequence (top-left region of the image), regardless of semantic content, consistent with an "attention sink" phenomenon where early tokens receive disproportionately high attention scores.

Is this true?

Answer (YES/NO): NO